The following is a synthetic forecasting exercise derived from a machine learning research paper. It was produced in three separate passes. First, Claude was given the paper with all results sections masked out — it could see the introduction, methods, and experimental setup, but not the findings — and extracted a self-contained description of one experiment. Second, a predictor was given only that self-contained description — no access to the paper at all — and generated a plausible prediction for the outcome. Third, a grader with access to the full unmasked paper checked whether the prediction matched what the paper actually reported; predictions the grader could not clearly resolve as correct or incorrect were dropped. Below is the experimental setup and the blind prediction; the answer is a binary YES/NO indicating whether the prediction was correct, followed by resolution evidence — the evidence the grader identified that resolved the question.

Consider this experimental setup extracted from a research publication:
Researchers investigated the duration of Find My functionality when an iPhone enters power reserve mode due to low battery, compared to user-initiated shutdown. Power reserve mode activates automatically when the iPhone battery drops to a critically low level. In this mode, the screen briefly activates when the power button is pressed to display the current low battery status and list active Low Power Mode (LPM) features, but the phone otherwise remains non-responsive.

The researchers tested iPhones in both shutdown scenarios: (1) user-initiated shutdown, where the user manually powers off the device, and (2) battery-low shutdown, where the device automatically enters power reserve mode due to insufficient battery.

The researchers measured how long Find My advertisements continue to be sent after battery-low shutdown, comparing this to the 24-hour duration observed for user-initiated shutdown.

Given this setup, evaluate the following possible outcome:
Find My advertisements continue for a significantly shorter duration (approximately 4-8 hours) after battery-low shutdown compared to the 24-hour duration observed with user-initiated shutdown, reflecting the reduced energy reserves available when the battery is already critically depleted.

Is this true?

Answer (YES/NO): YES